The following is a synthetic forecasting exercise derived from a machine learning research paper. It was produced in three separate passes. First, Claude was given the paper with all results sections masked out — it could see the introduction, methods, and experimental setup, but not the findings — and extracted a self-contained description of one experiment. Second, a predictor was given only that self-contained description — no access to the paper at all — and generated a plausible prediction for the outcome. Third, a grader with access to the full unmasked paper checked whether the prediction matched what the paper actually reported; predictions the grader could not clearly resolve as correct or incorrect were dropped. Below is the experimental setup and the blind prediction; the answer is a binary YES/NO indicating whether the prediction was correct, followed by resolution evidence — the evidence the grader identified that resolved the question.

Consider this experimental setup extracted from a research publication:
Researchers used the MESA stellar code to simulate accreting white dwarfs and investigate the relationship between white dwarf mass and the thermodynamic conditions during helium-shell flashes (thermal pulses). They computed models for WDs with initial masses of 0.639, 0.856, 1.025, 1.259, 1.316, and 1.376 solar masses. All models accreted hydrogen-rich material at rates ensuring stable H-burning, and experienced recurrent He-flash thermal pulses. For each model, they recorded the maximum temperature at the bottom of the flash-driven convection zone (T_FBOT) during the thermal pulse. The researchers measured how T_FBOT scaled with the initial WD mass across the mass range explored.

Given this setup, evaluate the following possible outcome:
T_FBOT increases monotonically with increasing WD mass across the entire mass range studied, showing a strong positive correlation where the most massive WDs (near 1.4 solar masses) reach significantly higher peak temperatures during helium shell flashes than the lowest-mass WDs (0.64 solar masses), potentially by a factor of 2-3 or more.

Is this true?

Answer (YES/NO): NO